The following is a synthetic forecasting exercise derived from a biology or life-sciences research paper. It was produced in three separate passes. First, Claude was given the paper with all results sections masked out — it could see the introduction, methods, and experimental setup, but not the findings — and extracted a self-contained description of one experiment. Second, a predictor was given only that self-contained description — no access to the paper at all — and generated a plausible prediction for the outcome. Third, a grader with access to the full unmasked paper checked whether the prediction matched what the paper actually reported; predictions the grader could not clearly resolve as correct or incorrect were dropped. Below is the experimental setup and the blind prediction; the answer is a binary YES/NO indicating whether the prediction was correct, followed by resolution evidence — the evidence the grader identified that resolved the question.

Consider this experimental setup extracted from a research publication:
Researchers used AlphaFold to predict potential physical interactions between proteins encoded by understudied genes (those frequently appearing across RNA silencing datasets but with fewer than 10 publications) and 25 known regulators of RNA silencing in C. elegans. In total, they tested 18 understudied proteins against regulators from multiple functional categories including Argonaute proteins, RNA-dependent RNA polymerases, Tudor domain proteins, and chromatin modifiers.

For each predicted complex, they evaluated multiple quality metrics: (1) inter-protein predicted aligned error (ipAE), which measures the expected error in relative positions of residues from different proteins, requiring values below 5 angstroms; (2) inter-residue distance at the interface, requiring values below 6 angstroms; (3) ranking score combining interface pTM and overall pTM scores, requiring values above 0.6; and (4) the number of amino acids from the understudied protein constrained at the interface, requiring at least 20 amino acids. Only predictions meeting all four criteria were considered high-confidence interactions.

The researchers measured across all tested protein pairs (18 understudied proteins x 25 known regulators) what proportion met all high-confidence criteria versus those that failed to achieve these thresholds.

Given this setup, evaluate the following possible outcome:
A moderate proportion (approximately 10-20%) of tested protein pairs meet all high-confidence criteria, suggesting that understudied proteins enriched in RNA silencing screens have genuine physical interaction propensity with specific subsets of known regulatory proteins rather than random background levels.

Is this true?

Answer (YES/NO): NO